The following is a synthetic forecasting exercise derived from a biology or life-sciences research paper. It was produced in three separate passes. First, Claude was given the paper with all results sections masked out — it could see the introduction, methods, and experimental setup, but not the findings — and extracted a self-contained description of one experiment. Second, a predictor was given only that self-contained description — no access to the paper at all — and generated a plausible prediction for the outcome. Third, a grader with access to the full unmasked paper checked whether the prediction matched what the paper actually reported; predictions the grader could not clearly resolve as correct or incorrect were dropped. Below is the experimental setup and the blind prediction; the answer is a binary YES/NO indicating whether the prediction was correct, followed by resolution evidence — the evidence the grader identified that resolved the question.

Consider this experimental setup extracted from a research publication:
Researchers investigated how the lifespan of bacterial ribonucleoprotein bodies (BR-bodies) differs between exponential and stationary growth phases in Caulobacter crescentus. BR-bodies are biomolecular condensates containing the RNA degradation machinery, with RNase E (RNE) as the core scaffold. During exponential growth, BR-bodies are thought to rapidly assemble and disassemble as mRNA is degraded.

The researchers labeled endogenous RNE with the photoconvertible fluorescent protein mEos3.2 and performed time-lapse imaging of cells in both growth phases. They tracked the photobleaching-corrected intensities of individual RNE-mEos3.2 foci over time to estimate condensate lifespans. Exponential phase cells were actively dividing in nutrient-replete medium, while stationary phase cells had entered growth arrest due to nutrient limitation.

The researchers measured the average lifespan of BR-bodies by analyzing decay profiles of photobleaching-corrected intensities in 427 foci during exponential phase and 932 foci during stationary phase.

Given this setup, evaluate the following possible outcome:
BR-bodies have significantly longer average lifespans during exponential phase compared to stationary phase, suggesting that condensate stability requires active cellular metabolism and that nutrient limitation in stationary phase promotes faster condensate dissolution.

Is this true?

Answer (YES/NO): NO